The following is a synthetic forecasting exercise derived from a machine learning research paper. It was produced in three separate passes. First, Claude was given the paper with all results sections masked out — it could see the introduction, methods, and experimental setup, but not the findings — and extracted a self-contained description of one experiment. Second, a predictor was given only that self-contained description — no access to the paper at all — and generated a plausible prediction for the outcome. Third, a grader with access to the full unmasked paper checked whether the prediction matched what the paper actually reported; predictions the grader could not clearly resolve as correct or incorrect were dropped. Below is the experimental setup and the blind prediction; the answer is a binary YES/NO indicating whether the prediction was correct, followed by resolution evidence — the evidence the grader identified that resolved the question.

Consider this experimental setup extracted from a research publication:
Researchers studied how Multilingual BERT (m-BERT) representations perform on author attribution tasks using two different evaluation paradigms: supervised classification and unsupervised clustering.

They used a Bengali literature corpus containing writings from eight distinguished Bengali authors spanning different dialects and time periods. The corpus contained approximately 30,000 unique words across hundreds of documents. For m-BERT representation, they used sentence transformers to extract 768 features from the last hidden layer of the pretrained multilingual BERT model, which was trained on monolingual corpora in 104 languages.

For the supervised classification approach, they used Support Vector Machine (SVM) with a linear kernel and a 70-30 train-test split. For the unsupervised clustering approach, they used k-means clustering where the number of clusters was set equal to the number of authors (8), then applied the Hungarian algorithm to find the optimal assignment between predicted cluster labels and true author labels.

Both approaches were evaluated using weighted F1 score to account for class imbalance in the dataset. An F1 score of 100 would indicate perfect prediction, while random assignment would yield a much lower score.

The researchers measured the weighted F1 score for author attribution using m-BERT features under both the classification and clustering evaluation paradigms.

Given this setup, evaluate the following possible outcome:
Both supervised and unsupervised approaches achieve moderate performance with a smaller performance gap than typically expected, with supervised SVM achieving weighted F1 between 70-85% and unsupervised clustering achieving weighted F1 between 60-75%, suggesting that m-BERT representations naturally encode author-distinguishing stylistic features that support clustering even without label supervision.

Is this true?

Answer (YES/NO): NO